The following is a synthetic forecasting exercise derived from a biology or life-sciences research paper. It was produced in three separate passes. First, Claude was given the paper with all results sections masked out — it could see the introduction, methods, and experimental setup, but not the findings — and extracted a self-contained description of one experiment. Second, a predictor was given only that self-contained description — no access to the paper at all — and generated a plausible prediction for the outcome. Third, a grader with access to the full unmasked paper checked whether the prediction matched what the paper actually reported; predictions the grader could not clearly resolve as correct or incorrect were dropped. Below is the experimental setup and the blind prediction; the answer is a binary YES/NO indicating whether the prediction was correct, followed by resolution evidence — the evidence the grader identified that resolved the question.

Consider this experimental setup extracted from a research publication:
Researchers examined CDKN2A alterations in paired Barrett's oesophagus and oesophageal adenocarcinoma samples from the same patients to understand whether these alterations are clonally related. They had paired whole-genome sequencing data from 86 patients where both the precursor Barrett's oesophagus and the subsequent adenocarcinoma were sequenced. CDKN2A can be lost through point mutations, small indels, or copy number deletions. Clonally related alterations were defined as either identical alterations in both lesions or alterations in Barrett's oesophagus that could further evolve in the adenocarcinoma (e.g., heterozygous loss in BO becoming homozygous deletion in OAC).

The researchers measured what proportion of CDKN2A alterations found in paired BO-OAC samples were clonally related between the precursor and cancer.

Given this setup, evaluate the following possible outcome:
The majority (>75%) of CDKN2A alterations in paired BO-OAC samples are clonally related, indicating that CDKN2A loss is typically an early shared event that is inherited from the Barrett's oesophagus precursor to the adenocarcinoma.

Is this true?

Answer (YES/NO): NO